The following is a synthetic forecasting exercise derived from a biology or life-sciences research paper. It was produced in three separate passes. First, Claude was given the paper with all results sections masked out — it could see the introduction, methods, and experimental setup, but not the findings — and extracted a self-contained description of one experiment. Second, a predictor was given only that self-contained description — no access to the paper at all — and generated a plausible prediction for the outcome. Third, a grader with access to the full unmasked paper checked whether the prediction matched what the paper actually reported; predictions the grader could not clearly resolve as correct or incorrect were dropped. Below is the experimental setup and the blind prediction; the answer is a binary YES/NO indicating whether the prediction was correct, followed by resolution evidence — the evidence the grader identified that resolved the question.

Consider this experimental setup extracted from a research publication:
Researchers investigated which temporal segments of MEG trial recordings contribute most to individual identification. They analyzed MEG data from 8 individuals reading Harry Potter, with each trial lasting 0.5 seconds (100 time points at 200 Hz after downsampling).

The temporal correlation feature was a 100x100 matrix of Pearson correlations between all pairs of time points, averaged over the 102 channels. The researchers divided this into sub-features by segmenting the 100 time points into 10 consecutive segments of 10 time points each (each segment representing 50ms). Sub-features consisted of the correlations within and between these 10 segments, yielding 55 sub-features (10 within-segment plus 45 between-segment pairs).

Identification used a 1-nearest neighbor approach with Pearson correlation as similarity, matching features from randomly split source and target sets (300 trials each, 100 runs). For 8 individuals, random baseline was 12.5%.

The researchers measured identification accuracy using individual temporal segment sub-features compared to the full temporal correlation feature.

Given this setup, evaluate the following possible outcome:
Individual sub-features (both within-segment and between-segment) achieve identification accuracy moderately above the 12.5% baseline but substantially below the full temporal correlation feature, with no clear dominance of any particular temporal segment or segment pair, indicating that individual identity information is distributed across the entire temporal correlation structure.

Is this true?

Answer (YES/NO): NO